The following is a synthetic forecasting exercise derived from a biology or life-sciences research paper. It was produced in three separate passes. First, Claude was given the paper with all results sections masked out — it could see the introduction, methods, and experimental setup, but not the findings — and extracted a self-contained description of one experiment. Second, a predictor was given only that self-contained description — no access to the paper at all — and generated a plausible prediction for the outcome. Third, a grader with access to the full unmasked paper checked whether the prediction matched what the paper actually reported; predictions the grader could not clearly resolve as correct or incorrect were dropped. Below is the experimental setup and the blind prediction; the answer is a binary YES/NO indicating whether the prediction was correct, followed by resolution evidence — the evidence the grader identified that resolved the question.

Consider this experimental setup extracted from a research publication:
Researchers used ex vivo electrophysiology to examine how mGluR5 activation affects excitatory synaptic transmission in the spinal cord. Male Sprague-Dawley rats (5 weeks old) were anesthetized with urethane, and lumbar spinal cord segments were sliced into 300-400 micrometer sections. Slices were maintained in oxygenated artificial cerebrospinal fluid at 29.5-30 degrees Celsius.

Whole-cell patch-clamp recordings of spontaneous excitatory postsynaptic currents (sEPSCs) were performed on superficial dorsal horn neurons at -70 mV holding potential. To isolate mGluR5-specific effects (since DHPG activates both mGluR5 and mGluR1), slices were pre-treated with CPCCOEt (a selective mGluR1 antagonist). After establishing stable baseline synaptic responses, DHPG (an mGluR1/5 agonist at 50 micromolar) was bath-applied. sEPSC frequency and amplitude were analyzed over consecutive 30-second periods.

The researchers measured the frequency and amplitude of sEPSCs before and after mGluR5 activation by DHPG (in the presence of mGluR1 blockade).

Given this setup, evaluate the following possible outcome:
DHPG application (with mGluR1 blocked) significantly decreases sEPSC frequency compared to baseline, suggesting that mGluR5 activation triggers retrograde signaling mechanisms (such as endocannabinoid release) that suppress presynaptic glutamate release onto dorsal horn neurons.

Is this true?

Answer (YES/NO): NO